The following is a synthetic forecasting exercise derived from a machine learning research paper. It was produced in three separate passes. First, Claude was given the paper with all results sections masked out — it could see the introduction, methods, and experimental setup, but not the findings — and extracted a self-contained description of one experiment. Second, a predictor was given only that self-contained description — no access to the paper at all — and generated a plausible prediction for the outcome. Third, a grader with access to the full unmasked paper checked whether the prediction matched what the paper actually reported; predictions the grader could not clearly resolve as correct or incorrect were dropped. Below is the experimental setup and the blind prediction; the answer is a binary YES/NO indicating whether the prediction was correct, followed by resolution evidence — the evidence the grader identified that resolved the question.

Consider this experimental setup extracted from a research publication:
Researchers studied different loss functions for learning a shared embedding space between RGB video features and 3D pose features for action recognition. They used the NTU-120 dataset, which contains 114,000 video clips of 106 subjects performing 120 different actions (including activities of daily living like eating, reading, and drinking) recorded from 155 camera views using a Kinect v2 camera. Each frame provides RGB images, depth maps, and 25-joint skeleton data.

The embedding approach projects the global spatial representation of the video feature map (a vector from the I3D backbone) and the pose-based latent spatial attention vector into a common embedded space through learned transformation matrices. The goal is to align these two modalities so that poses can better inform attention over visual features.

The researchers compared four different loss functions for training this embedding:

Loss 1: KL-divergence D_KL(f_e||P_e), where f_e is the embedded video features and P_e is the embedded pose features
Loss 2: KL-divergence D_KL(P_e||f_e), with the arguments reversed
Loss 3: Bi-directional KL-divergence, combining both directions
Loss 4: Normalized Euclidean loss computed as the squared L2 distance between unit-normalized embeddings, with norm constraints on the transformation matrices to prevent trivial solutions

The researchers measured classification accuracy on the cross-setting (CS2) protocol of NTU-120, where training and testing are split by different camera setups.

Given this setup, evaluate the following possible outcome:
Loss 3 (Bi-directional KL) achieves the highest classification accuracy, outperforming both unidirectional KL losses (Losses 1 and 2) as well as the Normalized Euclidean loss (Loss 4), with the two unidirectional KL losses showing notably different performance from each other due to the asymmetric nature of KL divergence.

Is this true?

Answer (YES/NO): NO